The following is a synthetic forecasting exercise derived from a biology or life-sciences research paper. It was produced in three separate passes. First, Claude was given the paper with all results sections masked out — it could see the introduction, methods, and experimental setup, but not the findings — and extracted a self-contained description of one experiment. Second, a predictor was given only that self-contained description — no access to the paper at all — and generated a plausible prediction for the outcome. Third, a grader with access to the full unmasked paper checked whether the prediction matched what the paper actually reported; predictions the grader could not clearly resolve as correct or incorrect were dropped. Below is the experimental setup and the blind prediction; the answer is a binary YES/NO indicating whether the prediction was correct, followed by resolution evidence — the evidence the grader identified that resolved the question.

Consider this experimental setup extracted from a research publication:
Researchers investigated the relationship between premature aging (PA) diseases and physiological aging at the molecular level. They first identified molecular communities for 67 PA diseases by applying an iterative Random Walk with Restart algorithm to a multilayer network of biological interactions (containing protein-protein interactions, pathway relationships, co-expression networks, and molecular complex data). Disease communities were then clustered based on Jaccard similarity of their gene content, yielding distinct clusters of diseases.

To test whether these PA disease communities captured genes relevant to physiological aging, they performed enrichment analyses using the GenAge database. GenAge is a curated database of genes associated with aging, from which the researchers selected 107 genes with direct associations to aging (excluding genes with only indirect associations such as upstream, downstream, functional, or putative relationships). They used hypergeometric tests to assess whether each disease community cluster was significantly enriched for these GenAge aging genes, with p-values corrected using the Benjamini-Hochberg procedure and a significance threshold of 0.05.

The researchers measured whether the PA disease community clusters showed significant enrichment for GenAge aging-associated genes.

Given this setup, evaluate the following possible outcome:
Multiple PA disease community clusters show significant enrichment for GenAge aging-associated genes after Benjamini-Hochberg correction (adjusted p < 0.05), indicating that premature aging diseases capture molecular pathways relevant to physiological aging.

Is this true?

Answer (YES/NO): YES